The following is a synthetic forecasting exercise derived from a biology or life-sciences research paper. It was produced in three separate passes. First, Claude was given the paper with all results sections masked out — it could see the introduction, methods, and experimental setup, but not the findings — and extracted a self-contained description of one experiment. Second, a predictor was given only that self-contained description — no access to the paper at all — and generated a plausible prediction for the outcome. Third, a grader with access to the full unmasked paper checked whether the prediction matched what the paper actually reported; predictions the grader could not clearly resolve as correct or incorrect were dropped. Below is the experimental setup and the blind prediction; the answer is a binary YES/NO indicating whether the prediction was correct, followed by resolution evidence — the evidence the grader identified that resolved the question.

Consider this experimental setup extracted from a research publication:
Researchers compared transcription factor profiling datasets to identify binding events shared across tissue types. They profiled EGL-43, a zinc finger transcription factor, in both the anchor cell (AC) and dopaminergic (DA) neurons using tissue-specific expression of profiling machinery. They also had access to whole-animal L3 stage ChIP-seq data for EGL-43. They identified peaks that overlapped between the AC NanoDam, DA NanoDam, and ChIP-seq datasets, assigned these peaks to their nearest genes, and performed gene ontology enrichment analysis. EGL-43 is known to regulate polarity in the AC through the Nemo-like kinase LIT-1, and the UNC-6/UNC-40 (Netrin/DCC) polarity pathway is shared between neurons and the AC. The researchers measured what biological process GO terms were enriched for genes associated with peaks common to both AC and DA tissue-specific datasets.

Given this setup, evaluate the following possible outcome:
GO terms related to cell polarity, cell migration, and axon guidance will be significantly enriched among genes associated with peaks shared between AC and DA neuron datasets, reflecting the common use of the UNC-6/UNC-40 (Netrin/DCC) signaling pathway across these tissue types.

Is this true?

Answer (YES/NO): NO